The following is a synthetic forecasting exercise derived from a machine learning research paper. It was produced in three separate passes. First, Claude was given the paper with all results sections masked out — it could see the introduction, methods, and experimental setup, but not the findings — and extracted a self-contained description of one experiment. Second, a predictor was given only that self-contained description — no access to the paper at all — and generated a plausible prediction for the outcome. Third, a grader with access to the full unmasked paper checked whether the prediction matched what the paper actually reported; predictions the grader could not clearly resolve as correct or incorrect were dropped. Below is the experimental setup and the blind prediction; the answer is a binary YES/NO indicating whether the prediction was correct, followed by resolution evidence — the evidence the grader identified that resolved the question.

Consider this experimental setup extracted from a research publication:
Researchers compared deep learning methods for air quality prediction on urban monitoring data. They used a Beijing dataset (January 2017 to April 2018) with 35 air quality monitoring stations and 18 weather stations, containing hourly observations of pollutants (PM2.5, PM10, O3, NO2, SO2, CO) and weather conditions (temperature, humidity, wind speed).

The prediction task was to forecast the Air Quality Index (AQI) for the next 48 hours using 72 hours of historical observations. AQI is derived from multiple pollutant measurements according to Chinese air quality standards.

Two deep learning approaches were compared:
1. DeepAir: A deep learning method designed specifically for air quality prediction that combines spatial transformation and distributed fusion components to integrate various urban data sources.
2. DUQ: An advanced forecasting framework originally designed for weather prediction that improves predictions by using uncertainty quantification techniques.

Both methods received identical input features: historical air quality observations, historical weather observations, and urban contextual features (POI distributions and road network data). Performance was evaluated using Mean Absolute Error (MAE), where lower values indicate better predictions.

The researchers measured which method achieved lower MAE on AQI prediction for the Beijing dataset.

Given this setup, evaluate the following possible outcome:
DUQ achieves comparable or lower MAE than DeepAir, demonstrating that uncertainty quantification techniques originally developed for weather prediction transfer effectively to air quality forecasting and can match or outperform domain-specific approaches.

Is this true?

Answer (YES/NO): NO